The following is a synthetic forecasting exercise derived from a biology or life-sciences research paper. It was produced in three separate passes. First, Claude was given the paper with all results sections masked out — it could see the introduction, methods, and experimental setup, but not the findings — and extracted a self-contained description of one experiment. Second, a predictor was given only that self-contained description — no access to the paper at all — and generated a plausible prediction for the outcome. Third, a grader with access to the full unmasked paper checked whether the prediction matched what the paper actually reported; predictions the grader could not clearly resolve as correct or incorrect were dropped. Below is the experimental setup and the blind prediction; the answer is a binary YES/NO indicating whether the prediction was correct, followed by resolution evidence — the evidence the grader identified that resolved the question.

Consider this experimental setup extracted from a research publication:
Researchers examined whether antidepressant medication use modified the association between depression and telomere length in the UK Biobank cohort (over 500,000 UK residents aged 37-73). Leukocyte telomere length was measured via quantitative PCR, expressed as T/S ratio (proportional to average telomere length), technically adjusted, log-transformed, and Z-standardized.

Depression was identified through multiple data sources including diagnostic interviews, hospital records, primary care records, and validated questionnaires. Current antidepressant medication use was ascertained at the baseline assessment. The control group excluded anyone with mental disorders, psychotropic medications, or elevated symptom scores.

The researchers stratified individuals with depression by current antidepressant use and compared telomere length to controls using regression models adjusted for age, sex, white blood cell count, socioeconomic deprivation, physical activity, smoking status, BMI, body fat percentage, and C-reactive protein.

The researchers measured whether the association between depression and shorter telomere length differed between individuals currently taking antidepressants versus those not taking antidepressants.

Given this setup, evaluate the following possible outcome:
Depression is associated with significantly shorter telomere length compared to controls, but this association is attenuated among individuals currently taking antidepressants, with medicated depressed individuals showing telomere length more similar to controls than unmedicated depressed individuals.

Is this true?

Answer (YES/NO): NO